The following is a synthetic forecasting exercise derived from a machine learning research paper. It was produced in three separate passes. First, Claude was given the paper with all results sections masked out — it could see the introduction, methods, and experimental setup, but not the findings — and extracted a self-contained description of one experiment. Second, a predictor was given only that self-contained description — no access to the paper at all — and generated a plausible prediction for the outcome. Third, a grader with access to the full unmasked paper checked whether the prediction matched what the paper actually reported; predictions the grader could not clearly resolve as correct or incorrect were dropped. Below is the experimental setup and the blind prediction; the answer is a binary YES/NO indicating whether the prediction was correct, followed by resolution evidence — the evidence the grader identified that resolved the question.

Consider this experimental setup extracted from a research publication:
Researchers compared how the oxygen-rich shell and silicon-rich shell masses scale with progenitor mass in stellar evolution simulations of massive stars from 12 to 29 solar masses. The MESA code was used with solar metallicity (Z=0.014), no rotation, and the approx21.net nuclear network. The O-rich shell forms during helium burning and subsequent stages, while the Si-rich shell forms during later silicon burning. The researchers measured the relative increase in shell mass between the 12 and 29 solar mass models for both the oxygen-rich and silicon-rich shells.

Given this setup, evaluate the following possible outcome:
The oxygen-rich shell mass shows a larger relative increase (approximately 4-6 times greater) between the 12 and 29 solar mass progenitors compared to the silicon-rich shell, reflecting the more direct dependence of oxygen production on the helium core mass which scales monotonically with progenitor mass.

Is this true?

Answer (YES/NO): NO